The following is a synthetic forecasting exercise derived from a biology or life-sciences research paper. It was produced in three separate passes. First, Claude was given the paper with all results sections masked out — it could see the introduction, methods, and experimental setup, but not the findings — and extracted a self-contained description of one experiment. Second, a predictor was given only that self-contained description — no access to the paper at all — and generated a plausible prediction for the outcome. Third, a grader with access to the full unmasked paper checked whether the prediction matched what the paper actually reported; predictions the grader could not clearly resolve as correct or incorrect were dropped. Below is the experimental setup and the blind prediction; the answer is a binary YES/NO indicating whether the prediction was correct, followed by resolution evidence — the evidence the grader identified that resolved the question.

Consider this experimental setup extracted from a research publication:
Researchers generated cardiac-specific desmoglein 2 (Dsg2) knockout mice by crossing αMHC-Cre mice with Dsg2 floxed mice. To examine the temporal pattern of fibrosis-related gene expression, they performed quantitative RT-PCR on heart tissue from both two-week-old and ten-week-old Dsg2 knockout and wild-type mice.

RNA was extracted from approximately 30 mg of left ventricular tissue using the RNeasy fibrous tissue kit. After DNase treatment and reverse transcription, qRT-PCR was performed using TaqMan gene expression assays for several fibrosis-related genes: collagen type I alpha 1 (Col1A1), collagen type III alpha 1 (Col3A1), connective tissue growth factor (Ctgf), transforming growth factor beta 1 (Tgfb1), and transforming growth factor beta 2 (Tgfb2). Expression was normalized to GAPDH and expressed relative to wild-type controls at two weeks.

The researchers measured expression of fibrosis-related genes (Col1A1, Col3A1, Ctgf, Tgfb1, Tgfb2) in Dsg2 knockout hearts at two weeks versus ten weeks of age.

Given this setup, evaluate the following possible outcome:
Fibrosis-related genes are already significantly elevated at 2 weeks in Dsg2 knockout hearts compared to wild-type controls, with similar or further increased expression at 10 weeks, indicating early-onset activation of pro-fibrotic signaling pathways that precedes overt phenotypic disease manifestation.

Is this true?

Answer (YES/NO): NO